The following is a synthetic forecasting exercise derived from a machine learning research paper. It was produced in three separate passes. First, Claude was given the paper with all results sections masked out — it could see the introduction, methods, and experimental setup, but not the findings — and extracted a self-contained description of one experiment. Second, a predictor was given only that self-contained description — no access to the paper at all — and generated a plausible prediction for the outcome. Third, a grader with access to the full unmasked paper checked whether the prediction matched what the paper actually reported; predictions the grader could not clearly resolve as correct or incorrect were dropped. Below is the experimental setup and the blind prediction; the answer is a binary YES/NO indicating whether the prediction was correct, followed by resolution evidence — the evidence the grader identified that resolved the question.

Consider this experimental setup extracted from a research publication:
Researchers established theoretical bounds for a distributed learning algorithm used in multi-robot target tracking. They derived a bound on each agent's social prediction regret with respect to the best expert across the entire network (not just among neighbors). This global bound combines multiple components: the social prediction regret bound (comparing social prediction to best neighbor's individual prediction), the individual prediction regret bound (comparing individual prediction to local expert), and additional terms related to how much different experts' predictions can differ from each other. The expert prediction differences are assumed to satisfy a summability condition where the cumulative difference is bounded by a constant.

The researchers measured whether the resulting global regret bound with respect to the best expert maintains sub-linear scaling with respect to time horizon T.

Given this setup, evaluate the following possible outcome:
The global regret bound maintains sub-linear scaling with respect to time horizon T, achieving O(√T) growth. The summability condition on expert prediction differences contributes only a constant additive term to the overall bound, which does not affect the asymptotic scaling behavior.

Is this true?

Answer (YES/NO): YES